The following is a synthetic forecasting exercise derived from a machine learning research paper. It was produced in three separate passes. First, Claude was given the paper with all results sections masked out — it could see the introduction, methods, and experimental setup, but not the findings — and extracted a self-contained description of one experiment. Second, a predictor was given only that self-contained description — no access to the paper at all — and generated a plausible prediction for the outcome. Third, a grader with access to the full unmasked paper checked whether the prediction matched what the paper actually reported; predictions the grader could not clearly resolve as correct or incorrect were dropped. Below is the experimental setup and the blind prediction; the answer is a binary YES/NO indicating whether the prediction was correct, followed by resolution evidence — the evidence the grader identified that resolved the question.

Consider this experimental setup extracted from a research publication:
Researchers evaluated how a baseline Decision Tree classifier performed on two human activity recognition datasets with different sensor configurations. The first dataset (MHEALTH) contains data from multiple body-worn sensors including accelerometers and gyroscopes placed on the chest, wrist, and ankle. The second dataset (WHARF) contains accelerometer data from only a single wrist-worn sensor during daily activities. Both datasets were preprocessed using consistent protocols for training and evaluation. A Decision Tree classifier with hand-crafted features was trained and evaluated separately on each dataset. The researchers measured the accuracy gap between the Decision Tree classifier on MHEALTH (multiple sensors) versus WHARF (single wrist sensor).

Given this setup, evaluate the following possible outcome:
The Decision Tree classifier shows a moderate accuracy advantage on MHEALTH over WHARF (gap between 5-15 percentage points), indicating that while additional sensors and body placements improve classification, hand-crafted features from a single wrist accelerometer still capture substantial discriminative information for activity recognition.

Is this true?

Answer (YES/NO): NO